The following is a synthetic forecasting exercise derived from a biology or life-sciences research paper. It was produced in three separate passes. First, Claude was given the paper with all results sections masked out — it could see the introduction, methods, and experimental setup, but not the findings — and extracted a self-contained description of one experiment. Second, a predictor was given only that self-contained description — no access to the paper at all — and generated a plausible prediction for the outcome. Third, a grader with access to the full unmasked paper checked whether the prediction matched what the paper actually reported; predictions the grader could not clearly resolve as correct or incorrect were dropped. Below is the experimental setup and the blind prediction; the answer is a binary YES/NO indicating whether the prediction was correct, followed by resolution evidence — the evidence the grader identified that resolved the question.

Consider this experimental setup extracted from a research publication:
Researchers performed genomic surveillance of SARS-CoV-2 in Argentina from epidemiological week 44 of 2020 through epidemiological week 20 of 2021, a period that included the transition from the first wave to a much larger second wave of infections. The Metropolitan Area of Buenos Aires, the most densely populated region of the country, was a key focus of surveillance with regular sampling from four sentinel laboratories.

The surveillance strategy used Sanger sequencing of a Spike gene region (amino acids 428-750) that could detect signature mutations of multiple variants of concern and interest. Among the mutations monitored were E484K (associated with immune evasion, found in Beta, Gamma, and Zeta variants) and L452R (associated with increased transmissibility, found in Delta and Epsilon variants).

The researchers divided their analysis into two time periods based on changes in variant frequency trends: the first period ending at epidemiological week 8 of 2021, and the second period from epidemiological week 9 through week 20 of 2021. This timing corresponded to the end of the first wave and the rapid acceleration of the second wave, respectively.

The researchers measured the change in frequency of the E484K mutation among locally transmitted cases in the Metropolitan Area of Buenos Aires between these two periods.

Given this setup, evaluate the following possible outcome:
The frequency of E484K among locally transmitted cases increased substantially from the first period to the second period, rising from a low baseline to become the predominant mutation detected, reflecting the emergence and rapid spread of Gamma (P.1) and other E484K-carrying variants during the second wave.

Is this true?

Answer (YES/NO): NO